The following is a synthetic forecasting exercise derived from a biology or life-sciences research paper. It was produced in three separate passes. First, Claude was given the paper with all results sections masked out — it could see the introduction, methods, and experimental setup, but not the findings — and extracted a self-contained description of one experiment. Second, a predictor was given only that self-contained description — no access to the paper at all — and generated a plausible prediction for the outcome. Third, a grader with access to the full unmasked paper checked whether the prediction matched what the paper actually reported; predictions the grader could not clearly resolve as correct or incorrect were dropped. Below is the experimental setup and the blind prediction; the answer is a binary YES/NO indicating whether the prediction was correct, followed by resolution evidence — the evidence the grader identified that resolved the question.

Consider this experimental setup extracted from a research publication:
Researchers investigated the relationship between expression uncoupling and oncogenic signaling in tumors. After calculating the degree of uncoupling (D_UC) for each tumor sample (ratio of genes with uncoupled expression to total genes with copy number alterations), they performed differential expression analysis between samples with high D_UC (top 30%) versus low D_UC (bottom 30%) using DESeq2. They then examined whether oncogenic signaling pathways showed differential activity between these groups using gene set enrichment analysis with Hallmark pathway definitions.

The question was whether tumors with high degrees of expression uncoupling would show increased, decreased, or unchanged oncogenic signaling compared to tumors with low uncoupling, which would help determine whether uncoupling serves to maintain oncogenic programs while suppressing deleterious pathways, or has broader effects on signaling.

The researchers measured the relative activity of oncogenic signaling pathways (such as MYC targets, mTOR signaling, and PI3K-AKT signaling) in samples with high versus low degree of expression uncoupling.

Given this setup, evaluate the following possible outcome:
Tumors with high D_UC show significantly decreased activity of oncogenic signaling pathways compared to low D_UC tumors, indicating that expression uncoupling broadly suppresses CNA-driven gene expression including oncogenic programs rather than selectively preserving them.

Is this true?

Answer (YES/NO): NO